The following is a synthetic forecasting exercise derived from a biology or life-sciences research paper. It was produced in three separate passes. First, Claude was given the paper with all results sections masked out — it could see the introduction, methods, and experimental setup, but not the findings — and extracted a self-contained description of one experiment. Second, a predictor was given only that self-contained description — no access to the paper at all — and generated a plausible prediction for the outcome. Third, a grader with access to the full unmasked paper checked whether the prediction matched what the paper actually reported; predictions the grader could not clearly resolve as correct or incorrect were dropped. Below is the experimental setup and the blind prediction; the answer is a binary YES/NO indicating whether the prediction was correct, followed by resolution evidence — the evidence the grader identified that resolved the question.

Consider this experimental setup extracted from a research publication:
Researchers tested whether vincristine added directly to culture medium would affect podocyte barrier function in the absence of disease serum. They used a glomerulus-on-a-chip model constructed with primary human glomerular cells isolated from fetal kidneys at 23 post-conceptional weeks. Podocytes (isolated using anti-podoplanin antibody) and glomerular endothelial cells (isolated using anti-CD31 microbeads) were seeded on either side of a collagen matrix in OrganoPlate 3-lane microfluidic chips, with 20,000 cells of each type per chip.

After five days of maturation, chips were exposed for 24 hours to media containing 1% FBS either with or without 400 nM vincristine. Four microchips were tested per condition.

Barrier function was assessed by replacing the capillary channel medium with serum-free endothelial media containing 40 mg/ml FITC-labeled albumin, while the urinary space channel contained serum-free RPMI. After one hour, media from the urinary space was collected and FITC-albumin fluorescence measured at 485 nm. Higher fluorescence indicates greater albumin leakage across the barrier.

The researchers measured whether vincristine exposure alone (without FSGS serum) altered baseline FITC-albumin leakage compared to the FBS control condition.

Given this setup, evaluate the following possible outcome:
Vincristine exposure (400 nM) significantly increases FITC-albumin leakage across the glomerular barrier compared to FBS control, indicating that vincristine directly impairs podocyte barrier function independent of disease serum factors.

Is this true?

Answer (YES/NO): NO